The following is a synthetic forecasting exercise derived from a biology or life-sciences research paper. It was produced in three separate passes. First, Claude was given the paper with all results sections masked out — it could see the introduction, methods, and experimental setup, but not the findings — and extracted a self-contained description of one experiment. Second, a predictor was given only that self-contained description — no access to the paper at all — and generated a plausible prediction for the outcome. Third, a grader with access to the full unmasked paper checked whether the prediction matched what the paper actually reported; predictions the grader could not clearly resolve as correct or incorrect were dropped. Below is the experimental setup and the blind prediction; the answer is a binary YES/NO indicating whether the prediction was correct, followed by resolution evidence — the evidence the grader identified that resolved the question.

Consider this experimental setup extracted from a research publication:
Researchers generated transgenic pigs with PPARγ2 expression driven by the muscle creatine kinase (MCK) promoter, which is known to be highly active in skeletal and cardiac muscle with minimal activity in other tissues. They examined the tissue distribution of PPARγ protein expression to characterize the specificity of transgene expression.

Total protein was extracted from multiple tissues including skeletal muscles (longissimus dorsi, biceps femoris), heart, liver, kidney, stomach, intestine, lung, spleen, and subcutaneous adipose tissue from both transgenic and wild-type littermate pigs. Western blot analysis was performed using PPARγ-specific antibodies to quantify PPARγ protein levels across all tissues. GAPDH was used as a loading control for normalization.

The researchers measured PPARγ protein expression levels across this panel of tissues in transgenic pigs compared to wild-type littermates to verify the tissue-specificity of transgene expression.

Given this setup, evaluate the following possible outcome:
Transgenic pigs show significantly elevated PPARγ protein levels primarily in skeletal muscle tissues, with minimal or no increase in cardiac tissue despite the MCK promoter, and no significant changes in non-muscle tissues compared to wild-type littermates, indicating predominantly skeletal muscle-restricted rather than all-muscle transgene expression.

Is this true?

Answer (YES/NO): YES